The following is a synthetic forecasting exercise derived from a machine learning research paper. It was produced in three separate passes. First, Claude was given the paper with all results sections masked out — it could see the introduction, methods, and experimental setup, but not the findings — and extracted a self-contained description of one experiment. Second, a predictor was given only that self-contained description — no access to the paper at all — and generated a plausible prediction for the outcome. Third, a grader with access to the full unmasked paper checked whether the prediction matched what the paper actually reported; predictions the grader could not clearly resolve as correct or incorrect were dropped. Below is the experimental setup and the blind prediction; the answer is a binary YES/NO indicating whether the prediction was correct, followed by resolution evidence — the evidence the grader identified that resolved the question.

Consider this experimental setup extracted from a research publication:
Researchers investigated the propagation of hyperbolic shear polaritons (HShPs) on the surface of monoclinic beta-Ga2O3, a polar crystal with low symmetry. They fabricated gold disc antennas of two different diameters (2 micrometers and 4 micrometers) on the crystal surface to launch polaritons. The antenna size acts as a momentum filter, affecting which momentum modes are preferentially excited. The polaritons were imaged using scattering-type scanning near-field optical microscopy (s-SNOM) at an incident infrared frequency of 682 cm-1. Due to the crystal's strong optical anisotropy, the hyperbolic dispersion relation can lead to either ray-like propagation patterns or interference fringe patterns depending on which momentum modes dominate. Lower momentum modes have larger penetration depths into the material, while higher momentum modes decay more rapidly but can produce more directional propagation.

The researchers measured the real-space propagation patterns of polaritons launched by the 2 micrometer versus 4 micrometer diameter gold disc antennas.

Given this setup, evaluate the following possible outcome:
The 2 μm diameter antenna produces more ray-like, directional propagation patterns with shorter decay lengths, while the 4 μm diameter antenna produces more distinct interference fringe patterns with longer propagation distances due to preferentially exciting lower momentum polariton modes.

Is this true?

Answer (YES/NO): NO